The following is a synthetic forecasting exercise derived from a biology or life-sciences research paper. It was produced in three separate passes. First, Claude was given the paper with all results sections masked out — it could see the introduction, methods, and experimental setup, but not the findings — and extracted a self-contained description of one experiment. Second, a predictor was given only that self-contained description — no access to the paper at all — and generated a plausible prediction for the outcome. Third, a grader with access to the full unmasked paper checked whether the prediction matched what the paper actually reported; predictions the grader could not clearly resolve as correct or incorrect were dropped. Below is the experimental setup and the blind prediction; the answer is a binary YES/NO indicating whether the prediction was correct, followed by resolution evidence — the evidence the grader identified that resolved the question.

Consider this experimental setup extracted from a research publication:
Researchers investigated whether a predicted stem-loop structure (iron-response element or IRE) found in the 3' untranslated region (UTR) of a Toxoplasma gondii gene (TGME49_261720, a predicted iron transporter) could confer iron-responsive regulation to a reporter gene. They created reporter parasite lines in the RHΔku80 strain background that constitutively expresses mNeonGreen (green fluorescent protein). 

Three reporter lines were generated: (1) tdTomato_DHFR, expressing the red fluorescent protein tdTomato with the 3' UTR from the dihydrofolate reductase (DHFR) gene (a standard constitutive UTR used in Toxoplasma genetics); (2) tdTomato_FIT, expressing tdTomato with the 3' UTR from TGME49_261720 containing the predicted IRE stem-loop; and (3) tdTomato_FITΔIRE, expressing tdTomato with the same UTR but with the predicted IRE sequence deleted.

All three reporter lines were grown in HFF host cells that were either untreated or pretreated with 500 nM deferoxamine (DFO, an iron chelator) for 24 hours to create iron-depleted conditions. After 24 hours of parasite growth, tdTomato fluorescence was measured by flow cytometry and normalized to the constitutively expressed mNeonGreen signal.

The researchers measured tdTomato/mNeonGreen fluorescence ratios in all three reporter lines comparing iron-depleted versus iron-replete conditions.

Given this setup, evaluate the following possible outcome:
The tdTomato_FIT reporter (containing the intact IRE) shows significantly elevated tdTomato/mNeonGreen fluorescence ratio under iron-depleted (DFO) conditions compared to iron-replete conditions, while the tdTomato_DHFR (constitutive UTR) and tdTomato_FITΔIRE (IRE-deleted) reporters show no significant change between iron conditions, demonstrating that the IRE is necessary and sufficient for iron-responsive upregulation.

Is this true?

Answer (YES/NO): YES